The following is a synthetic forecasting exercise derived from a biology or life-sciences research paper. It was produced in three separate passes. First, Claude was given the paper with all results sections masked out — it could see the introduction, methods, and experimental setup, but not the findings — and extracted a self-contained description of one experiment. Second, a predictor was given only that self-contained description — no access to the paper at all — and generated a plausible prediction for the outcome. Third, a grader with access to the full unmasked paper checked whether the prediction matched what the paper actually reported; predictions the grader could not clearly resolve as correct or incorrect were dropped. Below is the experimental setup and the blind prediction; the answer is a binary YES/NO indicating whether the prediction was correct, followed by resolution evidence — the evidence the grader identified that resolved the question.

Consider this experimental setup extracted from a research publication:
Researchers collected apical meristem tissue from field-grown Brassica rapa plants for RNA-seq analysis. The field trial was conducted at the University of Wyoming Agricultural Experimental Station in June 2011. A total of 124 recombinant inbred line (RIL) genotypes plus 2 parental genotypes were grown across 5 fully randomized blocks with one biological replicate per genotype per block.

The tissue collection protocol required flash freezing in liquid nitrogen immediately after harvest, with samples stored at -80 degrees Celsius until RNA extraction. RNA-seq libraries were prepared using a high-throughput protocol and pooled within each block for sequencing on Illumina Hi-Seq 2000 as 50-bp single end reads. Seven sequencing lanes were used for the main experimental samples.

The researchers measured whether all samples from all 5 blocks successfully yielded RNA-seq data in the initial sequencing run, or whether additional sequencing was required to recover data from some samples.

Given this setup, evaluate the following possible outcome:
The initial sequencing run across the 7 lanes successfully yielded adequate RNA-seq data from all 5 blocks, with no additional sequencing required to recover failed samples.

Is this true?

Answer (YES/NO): NO